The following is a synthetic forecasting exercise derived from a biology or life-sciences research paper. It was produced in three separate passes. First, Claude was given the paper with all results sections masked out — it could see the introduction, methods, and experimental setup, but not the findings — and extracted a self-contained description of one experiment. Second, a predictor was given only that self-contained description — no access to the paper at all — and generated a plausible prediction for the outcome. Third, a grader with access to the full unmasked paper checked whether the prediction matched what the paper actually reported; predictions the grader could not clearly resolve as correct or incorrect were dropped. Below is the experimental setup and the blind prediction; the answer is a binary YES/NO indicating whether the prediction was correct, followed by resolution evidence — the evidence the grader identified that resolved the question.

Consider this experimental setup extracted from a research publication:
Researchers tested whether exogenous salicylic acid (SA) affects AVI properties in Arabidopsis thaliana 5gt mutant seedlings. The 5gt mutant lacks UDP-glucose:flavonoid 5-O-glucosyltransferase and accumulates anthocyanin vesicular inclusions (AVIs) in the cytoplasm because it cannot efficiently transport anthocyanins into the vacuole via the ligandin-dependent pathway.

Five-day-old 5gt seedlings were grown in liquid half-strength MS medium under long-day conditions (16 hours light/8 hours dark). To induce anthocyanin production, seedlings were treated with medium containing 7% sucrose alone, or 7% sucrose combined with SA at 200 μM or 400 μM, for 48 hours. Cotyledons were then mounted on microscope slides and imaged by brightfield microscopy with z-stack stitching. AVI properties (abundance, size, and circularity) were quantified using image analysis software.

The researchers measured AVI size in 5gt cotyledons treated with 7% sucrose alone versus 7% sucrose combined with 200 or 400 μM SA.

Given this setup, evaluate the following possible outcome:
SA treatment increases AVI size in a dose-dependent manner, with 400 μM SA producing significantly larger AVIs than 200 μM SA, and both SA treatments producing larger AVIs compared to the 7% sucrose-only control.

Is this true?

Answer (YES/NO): NO